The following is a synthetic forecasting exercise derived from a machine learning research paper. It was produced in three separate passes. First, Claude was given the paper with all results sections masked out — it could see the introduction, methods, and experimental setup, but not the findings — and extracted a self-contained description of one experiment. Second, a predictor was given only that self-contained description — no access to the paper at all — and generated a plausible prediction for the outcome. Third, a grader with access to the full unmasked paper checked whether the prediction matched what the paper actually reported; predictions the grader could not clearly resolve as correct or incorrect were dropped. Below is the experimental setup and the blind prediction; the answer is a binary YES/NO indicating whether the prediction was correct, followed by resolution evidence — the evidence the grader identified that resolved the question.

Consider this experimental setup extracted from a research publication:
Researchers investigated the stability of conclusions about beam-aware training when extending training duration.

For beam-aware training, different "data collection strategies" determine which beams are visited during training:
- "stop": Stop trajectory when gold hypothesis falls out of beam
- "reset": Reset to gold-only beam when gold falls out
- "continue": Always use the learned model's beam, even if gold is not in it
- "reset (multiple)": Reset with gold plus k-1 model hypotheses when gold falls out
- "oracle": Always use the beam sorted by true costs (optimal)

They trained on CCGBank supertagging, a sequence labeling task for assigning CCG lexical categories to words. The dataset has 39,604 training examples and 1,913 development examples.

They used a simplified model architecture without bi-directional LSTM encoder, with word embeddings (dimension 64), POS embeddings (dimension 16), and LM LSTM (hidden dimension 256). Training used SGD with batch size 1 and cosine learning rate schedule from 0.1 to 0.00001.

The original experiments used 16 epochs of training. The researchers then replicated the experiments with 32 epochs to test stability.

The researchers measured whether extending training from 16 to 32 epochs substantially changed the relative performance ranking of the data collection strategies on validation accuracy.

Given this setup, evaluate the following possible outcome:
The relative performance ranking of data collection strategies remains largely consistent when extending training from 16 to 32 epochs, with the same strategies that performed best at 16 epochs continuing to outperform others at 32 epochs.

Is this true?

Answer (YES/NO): YES